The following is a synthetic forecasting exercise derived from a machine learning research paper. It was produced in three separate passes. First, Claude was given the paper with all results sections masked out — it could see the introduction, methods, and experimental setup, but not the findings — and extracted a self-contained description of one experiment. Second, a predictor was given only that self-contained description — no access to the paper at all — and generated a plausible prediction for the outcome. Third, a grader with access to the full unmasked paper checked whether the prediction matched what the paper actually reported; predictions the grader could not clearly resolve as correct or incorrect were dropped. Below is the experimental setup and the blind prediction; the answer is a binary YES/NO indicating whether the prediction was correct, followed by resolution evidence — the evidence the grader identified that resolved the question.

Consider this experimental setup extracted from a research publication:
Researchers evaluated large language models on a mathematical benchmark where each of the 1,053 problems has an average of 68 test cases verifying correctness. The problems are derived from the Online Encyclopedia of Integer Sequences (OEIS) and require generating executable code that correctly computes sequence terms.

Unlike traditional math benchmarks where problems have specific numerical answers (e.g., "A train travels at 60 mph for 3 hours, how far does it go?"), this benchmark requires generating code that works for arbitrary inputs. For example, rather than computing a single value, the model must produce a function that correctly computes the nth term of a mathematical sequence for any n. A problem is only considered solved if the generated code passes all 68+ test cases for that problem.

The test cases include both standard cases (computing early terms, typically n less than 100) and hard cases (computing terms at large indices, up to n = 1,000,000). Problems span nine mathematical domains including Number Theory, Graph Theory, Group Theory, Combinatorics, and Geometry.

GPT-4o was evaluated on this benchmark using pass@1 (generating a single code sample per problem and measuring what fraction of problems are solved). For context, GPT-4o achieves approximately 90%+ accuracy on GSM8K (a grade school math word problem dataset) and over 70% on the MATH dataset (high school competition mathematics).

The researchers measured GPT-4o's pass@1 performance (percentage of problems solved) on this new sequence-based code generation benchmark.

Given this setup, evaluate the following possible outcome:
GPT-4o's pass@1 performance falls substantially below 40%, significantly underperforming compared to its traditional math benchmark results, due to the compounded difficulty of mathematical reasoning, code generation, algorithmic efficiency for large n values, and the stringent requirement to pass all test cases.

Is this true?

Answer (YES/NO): YES